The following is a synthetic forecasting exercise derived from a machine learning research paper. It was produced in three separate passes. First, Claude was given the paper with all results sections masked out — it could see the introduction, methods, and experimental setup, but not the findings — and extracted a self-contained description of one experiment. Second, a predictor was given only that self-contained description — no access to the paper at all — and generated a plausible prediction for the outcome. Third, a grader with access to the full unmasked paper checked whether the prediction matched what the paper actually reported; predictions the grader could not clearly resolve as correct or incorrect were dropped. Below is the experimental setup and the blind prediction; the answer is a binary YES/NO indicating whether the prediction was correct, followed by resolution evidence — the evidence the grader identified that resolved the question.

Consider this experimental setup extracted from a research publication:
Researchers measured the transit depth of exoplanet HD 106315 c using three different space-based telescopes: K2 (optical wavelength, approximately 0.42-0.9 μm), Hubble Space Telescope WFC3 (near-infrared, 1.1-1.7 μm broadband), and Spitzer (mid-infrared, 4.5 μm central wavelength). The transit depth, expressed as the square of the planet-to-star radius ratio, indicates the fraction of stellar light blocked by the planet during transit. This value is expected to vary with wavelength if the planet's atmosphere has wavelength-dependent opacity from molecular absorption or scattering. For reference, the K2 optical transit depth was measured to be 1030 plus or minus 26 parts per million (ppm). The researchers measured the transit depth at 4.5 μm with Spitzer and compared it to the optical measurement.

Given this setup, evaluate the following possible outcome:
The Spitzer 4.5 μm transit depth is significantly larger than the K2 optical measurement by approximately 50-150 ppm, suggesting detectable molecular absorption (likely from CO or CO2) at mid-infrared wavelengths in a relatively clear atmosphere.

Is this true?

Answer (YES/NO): NO